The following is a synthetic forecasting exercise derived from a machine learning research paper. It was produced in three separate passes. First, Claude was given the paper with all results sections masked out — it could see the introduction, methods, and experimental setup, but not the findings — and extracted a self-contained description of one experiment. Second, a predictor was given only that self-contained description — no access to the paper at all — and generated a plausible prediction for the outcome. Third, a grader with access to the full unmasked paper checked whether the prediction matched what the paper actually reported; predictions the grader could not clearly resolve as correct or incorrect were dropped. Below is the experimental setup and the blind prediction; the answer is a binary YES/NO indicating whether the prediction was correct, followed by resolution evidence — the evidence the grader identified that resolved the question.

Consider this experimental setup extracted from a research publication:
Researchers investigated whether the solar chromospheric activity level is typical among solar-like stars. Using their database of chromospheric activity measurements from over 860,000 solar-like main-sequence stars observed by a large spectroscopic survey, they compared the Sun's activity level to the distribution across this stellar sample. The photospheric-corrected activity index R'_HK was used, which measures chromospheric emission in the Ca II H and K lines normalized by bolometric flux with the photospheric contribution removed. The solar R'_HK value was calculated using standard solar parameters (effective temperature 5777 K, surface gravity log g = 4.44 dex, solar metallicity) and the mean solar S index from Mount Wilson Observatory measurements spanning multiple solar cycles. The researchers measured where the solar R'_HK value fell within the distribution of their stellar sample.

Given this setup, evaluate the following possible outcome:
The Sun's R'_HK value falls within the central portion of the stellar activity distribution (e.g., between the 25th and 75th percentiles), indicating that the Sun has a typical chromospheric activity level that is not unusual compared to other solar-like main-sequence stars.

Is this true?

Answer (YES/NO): YES